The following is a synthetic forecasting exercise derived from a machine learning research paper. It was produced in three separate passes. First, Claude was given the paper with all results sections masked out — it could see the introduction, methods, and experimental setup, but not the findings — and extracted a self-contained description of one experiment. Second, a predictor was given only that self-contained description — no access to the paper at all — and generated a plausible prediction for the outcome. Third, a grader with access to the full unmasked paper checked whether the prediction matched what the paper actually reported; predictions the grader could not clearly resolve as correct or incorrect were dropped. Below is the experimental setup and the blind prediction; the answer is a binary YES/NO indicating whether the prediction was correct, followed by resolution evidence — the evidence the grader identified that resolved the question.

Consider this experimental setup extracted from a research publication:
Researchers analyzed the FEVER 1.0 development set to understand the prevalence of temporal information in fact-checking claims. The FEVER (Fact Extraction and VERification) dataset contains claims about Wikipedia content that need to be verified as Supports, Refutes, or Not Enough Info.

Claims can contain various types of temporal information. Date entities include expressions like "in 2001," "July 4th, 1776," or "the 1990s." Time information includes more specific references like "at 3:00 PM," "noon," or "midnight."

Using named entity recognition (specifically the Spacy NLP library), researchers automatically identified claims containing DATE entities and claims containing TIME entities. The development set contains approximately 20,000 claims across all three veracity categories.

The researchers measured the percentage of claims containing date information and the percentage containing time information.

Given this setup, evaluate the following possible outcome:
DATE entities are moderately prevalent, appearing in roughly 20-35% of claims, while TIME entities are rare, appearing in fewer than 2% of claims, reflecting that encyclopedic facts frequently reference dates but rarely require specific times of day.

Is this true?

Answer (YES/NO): NO